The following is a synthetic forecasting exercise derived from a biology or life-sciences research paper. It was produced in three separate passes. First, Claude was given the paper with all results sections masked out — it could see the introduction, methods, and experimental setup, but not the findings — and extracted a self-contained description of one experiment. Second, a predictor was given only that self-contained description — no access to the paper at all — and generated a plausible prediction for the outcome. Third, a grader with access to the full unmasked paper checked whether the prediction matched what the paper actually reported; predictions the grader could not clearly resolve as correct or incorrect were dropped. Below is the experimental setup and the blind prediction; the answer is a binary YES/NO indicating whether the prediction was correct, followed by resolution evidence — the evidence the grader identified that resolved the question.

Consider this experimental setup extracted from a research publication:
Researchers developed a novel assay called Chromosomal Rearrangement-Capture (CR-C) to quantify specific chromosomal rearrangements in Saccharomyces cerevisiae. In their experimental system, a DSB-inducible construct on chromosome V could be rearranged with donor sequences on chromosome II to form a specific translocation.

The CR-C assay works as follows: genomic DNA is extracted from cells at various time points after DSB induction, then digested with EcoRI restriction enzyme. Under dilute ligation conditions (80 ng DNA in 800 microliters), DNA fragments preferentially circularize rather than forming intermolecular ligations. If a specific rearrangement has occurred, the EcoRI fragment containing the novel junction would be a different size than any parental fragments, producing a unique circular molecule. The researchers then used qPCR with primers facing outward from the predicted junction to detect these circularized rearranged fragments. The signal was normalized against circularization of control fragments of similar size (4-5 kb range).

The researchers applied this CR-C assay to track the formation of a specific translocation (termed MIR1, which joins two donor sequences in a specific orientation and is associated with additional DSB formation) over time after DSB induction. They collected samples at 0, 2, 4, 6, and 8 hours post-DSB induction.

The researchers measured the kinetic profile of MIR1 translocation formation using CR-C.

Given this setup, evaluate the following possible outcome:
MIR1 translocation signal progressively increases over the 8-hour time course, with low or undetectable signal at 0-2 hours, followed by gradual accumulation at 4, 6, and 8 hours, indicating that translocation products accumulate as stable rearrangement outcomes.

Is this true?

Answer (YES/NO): YES